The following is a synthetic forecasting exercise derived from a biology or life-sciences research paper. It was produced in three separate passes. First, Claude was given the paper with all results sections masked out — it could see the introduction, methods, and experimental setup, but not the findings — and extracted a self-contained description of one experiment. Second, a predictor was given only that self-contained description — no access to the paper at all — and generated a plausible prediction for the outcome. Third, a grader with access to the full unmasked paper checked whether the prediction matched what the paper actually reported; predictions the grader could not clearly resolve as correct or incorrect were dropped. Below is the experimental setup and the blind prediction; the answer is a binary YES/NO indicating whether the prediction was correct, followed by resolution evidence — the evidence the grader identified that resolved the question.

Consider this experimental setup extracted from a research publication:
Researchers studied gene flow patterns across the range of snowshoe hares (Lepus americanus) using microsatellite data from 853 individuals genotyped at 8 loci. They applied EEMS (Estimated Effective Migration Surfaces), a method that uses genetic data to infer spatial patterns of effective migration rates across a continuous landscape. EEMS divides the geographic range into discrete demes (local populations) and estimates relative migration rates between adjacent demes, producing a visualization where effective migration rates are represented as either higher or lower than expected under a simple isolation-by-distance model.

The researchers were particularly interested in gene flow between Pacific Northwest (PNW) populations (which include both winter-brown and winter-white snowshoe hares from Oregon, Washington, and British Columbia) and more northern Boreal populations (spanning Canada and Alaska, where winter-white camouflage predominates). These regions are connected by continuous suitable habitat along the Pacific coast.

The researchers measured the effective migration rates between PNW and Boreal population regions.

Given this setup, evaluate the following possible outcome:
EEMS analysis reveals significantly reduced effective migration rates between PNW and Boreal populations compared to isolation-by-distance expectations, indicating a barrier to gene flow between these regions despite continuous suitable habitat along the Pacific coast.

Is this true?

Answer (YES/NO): YES